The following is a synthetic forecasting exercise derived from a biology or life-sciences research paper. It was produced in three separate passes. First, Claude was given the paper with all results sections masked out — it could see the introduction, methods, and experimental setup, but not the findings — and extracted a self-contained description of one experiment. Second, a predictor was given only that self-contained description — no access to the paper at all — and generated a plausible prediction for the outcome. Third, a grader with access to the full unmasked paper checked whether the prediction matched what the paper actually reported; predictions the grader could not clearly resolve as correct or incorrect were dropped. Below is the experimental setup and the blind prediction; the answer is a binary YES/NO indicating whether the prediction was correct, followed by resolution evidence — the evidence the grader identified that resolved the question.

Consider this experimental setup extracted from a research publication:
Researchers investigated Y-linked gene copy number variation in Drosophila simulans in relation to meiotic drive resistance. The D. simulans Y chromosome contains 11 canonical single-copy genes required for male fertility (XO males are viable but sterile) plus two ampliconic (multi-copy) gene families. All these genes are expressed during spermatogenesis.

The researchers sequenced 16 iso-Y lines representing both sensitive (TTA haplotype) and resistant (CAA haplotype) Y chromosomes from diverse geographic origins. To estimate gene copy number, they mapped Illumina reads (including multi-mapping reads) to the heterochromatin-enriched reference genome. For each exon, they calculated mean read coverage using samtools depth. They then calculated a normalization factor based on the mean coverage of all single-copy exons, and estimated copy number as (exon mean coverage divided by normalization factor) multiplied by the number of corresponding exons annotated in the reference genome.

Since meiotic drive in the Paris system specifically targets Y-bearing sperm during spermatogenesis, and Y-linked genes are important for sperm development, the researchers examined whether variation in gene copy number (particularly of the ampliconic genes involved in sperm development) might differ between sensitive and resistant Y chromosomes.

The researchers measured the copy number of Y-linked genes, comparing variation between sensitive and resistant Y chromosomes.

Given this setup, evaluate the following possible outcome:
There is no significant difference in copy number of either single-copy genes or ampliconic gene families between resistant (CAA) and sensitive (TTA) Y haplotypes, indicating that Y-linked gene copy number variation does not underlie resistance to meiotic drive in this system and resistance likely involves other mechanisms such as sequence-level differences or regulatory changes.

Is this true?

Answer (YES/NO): YES